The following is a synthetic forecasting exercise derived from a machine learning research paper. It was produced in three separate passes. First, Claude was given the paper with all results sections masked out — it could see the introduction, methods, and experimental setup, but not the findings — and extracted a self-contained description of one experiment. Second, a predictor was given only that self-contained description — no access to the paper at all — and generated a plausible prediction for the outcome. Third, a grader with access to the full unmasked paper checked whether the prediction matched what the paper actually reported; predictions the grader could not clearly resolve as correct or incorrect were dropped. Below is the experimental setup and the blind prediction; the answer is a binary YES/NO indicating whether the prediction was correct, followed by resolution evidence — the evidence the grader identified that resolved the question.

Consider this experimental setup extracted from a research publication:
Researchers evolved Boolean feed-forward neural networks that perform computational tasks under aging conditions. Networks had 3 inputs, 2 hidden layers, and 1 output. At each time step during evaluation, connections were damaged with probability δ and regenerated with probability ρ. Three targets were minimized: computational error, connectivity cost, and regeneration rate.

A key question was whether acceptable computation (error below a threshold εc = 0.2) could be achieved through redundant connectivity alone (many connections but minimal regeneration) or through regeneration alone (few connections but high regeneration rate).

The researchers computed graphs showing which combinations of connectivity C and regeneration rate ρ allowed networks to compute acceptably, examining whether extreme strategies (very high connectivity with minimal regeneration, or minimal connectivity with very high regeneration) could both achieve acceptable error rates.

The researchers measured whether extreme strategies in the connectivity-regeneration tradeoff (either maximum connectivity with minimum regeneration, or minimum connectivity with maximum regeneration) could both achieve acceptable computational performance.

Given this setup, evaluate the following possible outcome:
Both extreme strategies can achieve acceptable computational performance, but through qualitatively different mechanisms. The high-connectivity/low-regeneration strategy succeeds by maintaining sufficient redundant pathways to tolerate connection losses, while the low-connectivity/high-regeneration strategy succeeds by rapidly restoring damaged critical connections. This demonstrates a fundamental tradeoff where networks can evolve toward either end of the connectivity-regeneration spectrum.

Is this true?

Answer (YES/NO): YES